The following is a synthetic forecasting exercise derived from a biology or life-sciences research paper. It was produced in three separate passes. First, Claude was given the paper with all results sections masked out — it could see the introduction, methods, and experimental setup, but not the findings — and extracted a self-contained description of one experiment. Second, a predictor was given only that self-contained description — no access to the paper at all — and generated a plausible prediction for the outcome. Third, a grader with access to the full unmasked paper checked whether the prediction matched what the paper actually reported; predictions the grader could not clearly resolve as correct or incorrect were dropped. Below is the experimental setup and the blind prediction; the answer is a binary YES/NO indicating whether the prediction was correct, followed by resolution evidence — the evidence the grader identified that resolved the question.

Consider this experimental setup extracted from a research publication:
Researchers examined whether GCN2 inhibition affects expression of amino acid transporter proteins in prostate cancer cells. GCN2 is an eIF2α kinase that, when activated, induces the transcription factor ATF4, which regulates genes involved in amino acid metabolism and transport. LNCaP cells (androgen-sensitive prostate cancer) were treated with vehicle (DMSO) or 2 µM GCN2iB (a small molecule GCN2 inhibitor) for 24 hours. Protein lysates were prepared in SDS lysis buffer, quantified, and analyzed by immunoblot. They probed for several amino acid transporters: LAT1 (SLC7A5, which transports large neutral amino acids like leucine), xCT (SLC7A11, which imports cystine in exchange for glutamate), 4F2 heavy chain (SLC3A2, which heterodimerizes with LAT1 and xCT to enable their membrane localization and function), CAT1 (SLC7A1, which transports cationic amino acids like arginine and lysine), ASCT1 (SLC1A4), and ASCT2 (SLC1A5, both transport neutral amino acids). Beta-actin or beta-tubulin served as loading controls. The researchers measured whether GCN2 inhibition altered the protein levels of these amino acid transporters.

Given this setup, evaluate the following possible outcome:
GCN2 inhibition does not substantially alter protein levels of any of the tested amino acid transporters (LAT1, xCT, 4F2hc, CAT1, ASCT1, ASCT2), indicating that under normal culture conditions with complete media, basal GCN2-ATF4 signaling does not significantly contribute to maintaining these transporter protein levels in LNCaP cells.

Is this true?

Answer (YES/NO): NO